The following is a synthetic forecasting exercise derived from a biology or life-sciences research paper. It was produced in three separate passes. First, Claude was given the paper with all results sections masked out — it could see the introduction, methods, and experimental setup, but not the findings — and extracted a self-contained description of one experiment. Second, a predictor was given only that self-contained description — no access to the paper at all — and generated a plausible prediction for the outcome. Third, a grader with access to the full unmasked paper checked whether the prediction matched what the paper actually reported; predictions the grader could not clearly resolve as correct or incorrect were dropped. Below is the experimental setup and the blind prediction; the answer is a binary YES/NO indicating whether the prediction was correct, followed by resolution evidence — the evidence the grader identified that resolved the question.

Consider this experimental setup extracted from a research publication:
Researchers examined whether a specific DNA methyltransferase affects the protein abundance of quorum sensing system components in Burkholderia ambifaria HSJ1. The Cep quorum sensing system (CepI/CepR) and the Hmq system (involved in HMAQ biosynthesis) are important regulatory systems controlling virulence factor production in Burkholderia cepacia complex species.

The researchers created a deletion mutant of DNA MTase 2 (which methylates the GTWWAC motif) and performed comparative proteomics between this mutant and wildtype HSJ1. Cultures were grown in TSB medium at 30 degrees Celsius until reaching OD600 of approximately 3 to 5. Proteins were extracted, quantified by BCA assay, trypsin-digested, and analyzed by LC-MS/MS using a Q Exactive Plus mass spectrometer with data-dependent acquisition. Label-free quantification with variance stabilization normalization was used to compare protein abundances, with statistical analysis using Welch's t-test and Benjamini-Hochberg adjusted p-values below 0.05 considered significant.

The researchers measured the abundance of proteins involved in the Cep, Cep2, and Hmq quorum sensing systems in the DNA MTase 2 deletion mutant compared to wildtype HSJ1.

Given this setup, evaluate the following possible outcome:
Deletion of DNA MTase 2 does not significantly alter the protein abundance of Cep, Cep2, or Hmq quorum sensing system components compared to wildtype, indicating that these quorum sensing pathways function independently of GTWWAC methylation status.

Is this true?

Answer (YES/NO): YES